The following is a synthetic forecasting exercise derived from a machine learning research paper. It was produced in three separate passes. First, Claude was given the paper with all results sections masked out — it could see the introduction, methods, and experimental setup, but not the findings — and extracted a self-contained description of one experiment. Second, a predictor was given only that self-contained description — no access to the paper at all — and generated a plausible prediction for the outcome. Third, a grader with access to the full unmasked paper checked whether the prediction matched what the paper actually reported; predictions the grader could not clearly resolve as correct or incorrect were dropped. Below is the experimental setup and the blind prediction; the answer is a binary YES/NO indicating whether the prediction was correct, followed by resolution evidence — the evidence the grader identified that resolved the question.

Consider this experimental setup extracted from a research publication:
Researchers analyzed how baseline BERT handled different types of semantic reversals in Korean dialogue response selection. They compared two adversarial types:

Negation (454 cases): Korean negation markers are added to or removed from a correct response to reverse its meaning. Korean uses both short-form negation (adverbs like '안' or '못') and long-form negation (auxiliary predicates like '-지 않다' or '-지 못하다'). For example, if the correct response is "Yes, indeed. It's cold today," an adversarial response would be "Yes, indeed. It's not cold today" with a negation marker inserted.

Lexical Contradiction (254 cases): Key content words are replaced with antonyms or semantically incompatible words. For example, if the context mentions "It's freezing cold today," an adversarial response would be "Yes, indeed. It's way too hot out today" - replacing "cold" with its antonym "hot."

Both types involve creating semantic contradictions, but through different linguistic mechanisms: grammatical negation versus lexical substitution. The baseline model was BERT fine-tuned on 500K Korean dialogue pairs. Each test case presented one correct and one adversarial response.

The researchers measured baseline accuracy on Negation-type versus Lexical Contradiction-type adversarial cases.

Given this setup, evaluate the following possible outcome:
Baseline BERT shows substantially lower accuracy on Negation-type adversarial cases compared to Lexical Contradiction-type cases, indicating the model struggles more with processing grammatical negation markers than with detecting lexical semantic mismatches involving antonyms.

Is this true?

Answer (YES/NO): YES